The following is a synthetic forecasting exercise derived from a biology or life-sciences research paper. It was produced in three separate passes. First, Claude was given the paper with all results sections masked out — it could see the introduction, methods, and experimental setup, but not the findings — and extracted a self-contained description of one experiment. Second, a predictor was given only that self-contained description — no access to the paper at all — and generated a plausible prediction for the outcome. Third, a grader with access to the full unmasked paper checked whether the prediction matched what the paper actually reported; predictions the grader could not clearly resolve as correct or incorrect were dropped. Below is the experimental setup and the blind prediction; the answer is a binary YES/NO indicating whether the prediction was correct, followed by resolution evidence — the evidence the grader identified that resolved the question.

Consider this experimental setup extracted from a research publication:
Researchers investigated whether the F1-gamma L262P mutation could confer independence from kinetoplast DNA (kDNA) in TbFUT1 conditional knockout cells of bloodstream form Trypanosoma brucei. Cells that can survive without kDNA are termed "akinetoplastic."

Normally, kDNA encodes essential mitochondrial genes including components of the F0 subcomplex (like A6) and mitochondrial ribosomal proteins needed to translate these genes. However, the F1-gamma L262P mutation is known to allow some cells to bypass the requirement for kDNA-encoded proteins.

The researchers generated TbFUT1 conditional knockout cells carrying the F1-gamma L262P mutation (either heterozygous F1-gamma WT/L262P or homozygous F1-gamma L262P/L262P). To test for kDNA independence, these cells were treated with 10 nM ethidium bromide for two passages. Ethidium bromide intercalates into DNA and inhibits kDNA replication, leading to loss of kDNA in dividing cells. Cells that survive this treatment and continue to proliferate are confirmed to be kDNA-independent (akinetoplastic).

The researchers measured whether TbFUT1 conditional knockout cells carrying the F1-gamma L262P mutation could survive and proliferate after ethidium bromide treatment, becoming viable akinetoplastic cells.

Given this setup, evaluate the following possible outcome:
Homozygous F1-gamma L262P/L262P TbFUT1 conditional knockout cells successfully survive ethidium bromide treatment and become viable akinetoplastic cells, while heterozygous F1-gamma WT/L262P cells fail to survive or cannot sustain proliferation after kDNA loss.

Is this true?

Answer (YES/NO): NO